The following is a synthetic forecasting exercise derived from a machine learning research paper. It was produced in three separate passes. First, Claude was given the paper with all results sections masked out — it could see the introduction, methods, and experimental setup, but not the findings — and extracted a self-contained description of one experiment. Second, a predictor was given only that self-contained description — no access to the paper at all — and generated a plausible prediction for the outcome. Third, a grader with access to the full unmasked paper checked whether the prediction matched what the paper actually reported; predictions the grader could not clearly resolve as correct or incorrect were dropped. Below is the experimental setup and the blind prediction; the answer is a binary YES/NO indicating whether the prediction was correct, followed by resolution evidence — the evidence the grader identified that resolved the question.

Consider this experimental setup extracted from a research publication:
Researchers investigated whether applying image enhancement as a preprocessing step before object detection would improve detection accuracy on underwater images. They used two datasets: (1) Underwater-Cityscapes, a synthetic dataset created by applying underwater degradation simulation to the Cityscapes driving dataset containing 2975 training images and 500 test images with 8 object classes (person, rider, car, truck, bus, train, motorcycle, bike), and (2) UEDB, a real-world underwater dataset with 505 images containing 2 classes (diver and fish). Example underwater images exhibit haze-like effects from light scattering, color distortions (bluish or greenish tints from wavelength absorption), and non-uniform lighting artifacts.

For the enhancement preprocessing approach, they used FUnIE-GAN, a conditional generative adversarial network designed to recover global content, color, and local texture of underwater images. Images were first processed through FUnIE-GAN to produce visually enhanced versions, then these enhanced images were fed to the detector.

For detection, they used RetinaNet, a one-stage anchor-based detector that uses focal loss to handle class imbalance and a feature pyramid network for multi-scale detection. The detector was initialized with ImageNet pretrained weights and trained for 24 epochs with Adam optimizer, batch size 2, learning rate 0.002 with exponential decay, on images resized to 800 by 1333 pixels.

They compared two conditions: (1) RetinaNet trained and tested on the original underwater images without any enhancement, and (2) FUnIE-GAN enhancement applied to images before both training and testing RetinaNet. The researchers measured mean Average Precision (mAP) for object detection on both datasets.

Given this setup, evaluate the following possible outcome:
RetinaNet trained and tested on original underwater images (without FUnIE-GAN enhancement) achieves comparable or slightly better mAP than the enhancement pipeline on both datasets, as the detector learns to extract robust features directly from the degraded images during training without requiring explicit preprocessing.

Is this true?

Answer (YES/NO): YES